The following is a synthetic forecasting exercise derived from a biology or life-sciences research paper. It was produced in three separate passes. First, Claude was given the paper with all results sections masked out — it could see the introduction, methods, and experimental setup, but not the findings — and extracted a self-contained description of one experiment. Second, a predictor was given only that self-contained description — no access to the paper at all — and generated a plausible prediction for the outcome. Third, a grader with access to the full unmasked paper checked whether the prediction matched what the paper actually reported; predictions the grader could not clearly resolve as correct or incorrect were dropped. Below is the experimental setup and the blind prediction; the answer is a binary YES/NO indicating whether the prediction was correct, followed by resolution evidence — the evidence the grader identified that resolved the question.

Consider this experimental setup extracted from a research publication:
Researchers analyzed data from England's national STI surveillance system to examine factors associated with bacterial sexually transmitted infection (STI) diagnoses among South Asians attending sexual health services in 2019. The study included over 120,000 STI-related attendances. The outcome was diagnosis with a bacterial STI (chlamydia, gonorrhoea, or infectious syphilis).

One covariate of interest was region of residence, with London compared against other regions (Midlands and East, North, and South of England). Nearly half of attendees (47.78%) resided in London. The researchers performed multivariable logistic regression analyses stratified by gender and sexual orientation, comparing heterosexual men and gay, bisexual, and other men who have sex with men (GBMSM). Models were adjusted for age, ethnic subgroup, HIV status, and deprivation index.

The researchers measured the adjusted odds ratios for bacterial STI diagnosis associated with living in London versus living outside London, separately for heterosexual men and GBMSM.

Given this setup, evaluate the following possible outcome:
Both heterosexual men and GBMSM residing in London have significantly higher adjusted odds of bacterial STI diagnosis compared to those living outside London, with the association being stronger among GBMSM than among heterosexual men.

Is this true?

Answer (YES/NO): NO